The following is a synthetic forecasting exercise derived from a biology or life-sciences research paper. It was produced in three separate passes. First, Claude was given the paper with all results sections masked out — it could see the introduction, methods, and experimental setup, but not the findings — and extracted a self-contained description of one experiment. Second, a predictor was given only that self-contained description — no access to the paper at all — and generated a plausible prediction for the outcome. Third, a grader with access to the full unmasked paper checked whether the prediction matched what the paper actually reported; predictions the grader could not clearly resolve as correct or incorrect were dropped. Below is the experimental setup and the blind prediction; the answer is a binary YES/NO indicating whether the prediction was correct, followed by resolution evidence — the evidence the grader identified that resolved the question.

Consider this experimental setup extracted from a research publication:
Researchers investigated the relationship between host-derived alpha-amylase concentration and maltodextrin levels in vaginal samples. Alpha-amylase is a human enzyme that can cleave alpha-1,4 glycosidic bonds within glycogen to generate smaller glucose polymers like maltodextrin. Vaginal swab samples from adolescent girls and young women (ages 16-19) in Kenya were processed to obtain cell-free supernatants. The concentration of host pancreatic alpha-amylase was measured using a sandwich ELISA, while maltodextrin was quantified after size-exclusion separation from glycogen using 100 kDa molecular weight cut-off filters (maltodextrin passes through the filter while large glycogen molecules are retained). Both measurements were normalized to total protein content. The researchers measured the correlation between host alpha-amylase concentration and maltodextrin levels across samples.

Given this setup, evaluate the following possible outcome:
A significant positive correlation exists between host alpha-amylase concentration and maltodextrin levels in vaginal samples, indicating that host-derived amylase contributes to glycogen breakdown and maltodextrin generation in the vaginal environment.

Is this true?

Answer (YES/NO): YES